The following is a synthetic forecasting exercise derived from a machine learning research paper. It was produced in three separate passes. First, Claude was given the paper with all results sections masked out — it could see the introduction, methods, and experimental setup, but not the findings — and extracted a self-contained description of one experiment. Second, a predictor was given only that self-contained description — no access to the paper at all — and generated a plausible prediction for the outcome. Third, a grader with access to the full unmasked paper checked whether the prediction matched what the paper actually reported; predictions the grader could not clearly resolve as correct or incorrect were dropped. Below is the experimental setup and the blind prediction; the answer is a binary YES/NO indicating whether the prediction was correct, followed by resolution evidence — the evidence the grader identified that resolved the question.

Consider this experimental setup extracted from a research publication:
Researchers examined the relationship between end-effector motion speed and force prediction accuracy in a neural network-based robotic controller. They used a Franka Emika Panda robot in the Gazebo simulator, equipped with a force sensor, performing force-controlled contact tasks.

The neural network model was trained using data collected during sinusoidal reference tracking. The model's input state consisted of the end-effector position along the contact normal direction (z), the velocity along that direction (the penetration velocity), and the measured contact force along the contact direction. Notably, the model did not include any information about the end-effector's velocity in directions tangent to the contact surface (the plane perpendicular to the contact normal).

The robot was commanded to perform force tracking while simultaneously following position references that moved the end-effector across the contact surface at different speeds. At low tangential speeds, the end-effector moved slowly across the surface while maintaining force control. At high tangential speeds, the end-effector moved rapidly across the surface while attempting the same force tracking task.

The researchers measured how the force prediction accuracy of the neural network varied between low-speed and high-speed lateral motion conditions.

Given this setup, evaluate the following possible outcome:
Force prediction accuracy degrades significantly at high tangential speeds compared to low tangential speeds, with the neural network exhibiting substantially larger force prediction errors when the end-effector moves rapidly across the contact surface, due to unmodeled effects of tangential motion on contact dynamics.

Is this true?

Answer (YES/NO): YES